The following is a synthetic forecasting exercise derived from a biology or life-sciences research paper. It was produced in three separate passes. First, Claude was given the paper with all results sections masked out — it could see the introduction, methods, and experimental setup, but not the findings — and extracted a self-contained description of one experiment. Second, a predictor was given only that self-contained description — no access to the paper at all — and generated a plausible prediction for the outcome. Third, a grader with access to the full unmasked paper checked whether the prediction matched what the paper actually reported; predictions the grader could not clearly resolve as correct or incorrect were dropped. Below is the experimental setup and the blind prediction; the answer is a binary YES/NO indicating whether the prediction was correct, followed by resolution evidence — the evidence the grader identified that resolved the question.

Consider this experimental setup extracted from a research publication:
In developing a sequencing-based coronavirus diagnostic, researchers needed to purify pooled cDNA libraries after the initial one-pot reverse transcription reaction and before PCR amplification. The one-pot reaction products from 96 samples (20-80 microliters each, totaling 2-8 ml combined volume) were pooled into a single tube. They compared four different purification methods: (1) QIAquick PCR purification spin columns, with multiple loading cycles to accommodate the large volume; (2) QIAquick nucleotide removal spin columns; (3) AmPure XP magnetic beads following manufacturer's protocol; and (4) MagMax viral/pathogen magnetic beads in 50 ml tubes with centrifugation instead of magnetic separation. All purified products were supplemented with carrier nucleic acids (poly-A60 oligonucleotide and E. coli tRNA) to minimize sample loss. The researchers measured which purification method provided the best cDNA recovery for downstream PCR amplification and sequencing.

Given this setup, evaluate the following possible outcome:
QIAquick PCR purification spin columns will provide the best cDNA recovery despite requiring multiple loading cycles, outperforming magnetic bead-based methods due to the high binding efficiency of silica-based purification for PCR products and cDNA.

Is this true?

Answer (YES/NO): NO